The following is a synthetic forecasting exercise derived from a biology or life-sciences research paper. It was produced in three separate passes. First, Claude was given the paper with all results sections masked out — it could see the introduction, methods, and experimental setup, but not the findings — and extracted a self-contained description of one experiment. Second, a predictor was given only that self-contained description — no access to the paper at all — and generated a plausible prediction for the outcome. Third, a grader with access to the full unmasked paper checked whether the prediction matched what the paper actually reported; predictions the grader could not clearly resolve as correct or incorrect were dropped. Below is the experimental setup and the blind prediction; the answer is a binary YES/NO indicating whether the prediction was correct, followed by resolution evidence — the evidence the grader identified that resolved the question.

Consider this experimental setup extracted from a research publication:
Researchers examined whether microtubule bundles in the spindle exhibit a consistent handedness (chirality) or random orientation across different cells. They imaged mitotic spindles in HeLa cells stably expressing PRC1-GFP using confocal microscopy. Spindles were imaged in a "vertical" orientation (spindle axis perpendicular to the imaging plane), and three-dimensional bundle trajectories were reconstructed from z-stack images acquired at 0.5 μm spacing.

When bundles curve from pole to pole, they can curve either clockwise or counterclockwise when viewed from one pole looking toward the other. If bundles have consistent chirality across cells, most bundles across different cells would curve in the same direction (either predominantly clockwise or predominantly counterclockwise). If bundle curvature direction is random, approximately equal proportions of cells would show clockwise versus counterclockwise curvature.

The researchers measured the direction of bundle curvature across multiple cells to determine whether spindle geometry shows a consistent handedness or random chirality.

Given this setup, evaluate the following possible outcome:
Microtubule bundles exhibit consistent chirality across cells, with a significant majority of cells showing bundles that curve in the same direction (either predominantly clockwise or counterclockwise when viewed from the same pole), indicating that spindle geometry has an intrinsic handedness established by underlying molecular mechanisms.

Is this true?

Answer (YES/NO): YES